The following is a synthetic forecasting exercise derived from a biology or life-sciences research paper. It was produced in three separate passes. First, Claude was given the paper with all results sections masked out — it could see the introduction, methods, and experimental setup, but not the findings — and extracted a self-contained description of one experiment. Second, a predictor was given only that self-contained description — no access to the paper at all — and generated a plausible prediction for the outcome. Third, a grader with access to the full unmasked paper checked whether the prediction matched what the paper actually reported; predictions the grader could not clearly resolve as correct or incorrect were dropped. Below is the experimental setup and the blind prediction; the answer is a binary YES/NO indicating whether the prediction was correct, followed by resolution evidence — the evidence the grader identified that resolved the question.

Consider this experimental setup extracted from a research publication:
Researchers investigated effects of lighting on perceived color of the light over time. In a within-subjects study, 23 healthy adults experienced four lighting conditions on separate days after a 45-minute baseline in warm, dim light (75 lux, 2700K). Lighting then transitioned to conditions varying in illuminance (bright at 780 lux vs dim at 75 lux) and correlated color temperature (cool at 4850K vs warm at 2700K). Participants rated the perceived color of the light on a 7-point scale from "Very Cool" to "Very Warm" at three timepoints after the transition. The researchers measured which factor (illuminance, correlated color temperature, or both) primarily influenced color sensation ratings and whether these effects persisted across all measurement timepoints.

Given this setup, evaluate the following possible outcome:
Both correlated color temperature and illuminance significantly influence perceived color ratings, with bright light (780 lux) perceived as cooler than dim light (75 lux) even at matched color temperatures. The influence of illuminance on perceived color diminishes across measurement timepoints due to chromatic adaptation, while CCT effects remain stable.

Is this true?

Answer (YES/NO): NO